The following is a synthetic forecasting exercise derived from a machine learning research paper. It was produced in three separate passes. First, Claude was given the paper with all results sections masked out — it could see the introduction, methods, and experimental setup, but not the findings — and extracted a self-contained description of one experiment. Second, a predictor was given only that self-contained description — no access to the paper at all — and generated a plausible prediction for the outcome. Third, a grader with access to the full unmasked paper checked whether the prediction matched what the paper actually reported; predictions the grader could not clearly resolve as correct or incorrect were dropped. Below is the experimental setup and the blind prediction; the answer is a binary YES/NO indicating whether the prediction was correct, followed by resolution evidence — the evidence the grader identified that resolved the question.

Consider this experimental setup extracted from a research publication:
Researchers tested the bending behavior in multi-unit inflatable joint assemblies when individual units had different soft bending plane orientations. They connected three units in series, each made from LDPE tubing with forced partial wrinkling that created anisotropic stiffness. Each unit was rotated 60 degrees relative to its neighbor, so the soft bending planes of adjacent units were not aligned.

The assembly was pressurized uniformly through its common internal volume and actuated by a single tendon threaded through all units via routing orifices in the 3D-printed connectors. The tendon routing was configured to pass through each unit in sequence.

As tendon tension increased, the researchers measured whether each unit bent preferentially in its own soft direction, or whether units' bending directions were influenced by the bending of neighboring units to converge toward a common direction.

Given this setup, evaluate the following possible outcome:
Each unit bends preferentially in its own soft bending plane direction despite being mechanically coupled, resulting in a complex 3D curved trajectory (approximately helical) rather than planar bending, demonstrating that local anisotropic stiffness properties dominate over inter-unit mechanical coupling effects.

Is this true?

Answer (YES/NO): YES